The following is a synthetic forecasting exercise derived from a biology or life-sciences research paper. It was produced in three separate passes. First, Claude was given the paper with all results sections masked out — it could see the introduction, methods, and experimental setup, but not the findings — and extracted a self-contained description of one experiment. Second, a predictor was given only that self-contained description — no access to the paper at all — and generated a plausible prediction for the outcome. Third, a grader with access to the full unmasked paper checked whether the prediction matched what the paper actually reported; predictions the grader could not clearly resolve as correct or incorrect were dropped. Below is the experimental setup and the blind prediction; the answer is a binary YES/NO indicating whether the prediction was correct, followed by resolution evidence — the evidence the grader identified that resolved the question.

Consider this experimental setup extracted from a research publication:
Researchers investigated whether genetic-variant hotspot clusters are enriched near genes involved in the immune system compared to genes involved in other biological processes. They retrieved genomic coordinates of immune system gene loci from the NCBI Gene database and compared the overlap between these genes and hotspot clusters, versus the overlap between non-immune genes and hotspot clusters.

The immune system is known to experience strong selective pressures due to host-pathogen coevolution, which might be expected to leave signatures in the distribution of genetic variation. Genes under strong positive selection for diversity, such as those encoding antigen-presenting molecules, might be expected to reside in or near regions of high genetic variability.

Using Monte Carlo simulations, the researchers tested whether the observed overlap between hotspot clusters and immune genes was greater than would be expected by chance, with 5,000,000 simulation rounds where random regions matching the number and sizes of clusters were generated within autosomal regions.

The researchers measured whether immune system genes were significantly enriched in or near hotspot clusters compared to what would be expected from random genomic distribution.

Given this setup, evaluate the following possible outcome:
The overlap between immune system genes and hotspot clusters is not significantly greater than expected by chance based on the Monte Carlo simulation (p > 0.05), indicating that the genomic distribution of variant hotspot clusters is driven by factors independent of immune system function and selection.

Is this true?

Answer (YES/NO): NO